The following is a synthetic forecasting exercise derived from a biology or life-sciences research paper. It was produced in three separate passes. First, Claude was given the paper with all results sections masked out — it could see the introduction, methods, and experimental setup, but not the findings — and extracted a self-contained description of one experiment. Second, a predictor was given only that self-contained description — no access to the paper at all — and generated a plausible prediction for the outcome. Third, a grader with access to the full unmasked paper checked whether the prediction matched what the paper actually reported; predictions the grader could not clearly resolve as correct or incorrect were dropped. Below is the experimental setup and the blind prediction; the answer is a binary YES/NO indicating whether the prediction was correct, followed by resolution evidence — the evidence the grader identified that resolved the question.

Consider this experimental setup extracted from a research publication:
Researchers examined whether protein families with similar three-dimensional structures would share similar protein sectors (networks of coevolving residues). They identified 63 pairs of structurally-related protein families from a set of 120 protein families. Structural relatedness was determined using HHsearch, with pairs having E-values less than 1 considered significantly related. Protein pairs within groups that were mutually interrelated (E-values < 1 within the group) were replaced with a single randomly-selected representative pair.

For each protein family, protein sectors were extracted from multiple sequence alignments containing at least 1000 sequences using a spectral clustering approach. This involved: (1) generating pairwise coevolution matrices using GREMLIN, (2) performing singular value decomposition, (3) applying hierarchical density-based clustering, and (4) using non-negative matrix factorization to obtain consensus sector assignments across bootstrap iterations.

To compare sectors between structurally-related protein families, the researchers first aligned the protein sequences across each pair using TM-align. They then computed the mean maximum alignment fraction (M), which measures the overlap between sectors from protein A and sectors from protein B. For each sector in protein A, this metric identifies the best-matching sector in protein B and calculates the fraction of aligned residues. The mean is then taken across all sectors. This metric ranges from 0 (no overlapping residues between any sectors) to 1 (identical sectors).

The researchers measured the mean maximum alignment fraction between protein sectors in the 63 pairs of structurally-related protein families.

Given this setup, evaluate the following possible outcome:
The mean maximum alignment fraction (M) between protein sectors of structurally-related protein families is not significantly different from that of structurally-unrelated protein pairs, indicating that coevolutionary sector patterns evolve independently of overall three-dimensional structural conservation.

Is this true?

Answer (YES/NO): YES